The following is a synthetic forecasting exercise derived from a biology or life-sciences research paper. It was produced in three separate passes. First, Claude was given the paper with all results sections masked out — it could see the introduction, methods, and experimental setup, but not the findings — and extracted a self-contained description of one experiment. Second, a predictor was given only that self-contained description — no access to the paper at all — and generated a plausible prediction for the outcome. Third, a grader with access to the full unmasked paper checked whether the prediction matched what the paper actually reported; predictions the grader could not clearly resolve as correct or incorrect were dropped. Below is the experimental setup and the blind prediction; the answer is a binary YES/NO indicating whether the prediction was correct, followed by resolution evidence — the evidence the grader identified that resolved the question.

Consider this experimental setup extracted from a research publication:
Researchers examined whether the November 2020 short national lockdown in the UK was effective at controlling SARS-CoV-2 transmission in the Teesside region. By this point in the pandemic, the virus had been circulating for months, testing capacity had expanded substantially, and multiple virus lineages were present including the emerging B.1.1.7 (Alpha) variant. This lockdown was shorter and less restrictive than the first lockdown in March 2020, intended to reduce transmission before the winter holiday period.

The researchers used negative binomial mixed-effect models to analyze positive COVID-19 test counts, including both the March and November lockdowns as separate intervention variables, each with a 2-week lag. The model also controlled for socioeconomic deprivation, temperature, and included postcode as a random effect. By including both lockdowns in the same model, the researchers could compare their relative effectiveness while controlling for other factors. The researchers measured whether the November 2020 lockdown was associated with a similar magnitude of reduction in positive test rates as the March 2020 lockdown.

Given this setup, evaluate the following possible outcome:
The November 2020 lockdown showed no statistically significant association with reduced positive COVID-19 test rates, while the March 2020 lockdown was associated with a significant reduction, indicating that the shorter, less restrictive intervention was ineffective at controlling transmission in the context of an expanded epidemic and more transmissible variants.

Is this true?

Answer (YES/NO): YES